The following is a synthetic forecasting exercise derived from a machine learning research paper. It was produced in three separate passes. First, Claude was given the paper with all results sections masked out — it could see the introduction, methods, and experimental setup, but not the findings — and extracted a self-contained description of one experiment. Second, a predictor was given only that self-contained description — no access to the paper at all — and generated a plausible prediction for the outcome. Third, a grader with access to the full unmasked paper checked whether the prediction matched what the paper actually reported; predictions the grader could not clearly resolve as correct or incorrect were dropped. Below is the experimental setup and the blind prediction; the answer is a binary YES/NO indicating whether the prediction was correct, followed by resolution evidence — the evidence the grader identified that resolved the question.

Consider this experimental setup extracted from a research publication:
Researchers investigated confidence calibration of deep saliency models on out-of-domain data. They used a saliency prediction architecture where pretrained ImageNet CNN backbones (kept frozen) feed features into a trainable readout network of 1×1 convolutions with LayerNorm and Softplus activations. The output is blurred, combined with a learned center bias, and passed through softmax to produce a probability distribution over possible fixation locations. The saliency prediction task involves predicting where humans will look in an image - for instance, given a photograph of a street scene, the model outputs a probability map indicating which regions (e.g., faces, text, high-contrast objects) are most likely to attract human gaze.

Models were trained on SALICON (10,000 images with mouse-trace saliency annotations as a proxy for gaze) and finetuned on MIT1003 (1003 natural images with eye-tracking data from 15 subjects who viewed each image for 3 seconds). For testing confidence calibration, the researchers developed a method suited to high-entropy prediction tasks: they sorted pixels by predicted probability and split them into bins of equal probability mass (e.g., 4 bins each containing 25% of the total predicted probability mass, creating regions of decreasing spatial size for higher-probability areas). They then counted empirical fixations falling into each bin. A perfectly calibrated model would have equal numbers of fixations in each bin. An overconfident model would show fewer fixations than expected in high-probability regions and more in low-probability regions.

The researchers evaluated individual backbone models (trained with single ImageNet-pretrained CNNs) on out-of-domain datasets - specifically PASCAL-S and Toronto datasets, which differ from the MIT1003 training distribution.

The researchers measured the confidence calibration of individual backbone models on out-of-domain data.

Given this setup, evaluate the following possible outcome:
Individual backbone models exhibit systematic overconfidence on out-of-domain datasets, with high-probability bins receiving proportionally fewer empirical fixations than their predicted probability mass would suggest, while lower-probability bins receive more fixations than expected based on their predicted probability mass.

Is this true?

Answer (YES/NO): YES